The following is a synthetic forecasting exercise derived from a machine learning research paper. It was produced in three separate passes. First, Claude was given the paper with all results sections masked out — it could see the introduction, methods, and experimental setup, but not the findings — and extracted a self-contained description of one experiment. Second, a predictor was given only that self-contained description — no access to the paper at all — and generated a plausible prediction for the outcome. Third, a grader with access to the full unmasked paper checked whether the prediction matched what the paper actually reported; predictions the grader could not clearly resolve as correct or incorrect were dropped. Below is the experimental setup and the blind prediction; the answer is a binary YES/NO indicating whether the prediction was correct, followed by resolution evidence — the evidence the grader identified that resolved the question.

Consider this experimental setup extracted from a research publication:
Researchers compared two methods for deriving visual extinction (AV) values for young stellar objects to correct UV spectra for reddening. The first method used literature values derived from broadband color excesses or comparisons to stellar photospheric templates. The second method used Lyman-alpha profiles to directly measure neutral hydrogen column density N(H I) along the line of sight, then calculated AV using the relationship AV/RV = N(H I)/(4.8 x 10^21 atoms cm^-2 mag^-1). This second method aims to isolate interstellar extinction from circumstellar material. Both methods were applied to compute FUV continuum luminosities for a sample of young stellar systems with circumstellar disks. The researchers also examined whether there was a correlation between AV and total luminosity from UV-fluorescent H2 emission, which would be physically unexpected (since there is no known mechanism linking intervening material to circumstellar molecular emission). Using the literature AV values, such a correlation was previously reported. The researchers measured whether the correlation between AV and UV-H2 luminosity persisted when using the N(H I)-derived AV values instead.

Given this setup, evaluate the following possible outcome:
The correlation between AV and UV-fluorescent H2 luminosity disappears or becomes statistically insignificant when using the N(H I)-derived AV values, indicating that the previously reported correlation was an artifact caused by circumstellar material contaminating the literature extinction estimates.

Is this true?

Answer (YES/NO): YES